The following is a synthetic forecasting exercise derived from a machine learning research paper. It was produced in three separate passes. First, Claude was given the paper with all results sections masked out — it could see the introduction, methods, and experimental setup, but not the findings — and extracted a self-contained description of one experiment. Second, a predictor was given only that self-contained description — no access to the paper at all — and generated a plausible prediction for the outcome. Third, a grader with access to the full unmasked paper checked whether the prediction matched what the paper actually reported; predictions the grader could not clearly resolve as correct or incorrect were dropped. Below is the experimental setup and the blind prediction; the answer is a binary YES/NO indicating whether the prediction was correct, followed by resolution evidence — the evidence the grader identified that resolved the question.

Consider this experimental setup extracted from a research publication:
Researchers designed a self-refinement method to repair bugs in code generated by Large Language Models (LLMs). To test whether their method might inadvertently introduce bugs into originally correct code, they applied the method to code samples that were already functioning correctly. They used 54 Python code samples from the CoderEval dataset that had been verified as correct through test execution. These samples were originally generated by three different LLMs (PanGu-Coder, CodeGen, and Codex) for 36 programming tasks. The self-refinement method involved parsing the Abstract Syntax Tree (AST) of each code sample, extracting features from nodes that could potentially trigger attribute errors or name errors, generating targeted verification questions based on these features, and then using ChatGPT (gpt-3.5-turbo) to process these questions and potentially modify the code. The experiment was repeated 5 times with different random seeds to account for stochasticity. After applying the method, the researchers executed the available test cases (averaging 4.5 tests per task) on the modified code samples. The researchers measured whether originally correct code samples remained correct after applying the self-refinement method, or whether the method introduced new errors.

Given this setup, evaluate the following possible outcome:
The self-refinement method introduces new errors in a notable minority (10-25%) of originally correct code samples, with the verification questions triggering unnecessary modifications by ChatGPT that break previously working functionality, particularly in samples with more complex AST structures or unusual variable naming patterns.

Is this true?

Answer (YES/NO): NO